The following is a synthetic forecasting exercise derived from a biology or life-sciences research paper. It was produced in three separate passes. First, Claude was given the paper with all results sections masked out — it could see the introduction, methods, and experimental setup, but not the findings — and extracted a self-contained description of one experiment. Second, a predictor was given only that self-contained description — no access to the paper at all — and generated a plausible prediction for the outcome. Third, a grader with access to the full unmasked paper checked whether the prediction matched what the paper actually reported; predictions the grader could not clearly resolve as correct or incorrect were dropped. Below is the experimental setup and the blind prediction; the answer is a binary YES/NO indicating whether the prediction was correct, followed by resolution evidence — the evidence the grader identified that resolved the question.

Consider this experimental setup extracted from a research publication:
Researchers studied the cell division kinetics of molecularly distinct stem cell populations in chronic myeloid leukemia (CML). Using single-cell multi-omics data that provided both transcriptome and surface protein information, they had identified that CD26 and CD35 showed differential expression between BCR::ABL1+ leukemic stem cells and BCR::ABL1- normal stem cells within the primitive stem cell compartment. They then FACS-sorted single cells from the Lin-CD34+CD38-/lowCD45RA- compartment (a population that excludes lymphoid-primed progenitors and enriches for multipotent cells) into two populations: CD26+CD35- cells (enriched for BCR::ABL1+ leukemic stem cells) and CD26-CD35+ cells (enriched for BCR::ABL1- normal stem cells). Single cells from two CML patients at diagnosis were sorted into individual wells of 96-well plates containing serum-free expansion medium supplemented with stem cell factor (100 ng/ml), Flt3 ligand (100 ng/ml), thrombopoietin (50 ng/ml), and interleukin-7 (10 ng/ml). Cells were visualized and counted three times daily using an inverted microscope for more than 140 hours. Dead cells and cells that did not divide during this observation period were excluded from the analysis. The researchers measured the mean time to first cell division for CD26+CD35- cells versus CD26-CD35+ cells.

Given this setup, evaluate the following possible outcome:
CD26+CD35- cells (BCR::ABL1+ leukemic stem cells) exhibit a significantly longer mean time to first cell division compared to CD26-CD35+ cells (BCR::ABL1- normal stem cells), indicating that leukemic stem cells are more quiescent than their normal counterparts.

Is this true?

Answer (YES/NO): NO